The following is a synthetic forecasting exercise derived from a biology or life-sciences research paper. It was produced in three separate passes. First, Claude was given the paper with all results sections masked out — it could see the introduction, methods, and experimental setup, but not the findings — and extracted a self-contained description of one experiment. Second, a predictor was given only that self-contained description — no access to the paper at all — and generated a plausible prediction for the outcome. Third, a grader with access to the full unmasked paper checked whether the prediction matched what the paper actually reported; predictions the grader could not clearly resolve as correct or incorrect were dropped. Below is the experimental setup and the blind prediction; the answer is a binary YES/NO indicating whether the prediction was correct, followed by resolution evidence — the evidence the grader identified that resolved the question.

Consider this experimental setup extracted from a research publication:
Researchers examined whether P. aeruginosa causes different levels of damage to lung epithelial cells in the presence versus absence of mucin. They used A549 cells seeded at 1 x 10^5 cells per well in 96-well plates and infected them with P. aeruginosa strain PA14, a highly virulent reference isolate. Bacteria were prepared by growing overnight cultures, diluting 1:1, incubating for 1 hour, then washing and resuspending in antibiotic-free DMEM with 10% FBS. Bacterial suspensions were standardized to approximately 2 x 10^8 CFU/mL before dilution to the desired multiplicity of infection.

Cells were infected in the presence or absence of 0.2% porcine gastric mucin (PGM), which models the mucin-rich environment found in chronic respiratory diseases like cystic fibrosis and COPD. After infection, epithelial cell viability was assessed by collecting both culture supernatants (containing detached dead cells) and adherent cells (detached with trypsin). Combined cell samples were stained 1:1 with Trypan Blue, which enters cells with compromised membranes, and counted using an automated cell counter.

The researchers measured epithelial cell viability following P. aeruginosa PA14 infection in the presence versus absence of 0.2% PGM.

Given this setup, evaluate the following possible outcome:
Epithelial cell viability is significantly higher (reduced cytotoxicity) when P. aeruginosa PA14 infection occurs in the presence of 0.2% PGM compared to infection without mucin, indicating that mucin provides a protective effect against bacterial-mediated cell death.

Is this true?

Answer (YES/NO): NO